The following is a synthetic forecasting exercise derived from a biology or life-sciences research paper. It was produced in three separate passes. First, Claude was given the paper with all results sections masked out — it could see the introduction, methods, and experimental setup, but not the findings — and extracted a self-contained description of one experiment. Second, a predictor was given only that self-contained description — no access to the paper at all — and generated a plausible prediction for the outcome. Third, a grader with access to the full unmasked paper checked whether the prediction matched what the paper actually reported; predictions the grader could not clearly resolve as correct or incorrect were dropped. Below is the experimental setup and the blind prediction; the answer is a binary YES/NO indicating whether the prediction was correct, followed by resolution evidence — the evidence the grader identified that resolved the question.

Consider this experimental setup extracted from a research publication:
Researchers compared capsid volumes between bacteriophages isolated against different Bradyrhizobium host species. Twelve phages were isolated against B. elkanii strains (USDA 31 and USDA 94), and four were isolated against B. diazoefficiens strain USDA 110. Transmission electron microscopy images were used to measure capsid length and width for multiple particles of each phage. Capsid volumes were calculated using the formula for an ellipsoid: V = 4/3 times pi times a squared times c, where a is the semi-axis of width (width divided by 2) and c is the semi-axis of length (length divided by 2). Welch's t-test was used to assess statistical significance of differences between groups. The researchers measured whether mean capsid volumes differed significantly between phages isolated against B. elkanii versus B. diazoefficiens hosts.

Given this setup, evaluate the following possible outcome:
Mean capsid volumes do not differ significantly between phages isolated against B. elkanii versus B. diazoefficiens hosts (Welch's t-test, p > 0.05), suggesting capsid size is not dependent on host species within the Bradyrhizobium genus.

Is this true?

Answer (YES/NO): NO